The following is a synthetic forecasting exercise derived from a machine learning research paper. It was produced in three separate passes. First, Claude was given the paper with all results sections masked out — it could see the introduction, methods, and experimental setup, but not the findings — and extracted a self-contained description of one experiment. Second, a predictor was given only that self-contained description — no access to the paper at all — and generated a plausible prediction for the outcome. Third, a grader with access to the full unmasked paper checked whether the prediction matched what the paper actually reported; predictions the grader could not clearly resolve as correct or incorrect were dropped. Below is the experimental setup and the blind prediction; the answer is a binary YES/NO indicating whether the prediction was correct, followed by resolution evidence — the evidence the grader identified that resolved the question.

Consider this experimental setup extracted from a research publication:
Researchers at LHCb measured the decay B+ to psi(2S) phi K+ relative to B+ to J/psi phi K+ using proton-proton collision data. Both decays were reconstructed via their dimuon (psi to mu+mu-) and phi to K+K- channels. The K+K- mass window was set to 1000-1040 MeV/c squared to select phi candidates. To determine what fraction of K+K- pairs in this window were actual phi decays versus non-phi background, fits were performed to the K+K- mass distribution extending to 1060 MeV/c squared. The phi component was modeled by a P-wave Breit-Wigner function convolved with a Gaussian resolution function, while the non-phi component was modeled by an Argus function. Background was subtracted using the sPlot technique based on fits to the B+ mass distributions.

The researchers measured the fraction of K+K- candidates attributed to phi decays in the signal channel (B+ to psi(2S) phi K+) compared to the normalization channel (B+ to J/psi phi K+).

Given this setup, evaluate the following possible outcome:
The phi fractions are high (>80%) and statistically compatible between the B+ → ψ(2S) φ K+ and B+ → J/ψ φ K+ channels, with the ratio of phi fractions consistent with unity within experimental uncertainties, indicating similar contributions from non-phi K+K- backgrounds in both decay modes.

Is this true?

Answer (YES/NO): NO